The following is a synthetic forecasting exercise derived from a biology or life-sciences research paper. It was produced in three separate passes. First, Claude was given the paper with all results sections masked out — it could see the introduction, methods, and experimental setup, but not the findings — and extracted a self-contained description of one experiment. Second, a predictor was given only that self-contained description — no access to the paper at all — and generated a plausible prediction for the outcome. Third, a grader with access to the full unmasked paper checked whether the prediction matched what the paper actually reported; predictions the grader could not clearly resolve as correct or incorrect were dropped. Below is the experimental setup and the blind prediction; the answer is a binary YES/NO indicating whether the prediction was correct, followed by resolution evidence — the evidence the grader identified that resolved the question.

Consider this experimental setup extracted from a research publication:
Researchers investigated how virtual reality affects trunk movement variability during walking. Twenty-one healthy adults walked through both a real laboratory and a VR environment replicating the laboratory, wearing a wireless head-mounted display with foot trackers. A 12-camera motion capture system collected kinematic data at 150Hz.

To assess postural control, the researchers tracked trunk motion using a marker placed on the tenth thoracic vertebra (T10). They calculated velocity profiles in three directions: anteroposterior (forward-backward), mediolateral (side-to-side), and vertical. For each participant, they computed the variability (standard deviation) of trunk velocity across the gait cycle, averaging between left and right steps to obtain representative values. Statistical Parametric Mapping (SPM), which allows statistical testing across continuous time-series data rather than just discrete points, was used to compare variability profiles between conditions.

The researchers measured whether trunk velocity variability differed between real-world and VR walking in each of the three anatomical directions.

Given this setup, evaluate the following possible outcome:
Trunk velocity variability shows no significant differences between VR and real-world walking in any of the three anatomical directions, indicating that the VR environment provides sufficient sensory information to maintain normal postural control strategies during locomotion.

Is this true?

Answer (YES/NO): NO